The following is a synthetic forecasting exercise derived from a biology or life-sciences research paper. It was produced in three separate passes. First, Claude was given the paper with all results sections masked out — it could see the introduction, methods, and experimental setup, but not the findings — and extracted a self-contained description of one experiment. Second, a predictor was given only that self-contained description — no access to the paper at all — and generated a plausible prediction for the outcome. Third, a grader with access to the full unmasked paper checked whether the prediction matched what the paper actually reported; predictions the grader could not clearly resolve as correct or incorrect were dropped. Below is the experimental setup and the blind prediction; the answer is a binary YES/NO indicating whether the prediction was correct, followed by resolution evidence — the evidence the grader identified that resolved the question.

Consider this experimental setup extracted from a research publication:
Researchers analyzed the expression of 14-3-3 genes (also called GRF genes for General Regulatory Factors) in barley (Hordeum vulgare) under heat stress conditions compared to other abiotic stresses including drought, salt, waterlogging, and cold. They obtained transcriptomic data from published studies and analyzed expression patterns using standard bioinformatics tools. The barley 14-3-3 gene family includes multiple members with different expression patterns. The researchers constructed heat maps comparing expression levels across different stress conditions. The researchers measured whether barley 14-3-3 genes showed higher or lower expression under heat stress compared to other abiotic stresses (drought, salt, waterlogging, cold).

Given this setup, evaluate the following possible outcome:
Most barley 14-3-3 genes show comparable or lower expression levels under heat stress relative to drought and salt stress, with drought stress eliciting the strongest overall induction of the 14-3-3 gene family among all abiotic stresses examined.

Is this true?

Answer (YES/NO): NO